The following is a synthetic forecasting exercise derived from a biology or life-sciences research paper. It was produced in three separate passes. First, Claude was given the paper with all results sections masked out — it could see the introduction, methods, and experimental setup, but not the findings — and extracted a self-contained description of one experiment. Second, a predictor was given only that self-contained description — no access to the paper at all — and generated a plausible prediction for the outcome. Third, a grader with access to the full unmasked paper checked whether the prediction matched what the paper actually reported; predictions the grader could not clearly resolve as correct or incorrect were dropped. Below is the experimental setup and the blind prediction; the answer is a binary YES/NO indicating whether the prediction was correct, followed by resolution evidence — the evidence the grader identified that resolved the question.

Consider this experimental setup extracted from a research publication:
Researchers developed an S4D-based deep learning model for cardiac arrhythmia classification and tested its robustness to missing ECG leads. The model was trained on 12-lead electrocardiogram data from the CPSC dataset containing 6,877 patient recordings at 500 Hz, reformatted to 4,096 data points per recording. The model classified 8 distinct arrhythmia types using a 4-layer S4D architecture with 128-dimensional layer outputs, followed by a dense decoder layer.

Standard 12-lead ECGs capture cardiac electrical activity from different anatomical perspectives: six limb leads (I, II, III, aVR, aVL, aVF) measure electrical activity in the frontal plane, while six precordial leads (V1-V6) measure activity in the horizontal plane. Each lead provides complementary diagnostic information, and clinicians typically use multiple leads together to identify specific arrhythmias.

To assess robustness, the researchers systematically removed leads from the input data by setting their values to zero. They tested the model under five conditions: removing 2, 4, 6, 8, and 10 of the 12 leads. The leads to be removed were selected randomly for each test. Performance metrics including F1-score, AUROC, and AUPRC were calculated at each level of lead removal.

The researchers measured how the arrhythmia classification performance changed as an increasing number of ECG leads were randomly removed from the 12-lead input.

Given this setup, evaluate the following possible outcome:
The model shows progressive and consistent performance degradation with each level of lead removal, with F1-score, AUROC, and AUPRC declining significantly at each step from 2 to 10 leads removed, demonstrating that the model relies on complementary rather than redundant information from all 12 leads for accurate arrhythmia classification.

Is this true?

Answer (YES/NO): NO